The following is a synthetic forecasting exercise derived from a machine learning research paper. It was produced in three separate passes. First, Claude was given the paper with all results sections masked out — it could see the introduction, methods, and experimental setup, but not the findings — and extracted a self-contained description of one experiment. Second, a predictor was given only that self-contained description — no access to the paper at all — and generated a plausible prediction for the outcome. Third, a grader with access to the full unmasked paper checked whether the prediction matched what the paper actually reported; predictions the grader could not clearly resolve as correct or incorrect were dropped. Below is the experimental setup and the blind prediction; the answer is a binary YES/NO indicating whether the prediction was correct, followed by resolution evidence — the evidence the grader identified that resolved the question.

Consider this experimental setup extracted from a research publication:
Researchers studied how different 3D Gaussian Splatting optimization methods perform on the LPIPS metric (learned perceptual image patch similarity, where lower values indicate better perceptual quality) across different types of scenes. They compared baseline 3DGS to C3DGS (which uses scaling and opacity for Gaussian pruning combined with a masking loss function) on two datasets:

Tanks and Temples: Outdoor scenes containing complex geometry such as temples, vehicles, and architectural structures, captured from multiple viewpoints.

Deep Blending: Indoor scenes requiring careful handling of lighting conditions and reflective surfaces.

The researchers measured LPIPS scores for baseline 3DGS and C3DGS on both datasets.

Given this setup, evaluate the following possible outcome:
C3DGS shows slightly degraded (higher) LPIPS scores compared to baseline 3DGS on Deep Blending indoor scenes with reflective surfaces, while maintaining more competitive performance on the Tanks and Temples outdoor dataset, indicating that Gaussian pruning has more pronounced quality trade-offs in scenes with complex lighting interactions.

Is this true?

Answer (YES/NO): NO